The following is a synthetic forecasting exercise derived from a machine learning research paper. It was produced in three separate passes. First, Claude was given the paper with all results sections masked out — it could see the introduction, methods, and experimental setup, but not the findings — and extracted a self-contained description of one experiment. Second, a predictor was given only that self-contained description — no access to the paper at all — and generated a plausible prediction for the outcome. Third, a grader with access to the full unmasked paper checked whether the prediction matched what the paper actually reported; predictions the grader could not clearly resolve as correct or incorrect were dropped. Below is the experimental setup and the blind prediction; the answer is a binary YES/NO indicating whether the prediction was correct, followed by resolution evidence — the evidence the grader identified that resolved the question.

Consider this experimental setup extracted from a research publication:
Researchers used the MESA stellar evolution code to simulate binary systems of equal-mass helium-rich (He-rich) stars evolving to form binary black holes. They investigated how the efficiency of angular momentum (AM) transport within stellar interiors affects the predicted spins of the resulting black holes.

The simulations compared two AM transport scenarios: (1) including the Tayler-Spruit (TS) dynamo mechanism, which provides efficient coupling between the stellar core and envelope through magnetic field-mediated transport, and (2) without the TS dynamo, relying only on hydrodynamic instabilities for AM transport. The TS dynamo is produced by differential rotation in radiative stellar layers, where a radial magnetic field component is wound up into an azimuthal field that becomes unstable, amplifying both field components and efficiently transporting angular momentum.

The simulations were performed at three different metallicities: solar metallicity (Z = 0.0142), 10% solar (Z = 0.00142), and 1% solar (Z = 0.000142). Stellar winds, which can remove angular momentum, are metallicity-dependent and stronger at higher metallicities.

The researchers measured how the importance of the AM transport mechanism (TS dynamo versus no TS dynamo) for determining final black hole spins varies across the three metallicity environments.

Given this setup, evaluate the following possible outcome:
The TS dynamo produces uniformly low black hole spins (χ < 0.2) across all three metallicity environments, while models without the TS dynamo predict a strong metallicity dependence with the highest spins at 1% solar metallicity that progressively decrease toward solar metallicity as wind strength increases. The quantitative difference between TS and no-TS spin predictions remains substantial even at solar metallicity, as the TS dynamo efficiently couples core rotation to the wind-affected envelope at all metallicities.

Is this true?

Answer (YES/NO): NO